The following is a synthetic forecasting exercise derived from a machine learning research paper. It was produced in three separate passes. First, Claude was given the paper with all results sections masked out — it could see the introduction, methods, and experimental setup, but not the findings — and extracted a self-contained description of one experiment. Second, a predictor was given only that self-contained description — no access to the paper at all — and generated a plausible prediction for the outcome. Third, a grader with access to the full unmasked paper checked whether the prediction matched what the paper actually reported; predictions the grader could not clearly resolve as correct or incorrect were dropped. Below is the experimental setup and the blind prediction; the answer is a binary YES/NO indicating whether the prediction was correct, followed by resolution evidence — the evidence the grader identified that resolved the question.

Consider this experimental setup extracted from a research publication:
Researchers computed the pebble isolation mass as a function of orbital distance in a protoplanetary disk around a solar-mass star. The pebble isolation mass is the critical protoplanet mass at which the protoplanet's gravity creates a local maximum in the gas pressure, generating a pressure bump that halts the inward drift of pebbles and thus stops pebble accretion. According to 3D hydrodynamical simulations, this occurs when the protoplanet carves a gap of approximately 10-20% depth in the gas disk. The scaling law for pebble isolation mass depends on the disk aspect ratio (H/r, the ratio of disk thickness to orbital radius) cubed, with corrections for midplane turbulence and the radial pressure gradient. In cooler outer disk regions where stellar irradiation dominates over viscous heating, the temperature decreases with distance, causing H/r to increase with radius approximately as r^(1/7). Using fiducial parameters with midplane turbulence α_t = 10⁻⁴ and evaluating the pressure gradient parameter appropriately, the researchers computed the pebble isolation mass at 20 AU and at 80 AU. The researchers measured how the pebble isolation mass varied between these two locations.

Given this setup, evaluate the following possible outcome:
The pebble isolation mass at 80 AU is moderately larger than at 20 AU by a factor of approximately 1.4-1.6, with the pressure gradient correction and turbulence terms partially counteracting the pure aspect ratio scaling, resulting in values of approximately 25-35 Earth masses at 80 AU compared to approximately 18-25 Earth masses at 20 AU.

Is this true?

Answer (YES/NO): NO